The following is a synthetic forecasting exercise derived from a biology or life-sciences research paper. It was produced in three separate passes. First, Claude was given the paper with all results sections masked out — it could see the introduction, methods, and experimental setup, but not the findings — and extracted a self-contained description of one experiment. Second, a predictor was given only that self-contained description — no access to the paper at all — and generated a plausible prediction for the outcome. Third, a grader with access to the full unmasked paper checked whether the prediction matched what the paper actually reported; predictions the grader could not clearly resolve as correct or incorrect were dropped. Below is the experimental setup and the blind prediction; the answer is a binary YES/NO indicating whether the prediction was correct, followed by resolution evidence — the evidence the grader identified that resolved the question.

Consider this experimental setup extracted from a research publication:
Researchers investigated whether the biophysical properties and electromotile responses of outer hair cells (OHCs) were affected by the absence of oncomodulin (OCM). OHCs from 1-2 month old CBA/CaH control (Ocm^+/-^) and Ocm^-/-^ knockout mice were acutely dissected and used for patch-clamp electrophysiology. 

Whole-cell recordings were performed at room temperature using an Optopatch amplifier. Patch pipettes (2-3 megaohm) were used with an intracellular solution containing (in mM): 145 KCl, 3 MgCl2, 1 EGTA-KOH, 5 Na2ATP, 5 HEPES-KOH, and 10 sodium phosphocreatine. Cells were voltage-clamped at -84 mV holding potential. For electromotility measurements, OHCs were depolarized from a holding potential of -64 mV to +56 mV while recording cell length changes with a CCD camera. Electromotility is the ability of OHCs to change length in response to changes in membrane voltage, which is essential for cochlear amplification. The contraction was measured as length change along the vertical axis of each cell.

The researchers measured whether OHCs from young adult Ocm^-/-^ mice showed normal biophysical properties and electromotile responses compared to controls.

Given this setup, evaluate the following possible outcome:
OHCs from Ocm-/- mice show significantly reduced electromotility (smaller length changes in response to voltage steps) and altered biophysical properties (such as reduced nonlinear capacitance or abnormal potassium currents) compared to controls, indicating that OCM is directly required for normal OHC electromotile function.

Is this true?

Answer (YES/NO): NO